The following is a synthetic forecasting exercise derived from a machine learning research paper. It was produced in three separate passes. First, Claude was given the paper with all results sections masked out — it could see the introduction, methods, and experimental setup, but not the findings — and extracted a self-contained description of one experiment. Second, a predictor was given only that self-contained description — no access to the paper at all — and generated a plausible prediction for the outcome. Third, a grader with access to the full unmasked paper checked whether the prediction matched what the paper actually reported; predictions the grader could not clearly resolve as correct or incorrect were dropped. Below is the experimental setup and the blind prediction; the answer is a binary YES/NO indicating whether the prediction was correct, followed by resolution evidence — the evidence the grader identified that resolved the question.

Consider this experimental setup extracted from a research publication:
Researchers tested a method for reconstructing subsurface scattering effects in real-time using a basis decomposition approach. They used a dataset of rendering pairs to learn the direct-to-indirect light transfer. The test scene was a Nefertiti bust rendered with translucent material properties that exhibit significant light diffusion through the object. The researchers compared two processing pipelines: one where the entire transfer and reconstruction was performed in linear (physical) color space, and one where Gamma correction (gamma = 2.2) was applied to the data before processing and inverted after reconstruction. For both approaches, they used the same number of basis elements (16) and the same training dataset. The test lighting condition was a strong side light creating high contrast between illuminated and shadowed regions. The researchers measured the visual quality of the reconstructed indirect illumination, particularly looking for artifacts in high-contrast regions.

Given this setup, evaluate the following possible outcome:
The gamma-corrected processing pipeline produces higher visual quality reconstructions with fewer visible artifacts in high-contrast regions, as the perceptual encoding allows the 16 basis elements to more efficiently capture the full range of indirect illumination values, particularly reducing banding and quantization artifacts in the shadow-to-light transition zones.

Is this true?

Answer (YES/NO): YES